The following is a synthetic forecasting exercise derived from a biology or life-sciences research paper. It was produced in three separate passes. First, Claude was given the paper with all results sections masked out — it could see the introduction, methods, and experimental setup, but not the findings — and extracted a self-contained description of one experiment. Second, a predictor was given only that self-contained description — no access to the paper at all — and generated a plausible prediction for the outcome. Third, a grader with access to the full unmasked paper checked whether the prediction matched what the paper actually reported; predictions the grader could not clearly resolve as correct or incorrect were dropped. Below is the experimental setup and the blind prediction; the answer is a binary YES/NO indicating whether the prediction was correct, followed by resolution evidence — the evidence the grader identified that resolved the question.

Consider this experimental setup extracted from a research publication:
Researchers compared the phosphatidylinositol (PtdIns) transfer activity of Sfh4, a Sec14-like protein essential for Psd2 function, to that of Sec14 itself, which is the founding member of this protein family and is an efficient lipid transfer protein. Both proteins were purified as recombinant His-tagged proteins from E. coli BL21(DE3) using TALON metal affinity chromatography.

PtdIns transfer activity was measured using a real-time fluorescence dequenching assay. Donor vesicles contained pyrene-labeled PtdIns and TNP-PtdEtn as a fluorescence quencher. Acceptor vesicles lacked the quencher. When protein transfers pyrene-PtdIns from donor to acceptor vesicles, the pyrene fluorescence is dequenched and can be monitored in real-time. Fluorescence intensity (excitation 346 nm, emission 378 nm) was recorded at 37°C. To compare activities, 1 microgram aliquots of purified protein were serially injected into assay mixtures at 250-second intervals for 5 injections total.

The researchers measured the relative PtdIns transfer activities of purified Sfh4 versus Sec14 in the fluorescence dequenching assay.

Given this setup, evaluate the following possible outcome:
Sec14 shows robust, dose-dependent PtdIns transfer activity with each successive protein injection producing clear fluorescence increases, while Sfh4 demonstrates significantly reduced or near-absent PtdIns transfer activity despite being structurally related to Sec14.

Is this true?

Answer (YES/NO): NO